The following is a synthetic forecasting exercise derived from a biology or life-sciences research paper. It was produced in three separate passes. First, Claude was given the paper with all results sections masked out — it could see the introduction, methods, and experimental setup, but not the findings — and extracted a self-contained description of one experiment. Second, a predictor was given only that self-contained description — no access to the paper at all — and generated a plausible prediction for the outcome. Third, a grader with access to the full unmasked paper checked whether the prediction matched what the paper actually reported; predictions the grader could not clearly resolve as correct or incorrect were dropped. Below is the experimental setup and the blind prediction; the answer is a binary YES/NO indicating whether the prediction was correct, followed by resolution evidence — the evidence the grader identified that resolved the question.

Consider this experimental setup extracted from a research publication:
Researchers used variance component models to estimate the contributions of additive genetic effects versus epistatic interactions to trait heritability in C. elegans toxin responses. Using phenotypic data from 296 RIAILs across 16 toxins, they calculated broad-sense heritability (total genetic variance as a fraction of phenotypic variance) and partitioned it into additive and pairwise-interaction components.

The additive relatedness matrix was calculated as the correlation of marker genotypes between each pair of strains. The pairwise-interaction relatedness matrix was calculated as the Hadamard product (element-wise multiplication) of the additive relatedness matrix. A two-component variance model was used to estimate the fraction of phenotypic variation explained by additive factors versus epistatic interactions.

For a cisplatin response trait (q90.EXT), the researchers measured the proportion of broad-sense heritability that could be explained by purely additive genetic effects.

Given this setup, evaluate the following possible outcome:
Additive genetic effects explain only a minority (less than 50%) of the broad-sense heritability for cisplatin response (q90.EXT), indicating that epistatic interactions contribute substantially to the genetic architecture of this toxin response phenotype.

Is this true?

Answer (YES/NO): NO